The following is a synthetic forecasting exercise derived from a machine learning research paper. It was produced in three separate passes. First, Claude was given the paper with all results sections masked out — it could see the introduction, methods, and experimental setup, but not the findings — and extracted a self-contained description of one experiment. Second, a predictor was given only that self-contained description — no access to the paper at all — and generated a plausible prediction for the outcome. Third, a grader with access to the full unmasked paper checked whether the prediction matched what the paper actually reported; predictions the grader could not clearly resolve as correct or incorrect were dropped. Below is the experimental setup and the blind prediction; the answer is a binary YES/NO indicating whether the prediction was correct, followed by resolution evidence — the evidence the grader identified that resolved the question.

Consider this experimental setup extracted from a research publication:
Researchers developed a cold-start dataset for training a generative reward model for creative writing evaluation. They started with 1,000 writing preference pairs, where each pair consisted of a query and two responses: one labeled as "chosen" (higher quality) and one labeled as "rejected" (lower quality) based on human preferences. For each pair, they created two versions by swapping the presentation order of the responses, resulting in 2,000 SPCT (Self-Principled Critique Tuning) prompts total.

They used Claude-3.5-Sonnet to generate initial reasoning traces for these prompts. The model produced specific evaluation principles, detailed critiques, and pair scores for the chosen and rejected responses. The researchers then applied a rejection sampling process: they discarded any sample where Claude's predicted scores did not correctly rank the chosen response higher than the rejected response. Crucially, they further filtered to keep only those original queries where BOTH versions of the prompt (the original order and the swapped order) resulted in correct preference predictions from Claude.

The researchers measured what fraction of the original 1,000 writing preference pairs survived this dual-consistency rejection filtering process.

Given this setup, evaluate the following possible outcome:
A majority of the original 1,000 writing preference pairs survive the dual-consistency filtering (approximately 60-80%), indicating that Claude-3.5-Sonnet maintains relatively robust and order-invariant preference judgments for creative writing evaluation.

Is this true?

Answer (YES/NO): NO